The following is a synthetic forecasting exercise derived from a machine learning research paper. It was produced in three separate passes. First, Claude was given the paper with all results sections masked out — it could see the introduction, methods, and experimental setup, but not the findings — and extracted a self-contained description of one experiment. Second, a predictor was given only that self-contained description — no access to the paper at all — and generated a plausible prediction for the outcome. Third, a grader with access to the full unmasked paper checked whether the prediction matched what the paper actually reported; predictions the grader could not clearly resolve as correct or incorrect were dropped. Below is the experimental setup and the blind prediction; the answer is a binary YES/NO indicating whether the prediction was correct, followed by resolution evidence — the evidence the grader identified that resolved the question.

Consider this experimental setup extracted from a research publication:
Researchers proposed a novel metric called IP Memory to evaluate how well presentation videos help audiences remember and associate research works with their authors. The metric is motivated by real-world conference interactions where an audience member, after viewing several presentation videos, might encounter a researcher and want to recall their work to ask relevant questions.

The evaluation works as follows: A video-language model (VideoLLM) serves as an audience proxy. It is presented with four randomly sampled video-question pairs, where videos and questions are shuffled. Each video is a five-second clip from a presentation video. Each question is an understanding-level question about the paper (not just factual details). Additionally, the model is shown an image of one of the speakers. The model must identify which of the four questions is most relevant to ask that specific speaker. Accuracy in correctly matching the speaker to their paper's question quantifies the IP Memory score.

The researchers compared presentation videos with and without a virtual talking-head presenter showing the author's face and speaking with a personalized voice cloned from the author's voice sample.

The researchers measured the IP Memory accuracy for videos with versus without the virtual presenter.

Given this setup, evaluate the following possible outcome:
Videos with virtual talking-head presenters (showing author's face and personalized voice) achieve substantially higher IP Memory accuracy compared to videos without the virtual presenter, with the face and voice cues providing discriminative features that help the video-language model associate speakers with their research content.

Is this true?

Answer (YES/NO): YES